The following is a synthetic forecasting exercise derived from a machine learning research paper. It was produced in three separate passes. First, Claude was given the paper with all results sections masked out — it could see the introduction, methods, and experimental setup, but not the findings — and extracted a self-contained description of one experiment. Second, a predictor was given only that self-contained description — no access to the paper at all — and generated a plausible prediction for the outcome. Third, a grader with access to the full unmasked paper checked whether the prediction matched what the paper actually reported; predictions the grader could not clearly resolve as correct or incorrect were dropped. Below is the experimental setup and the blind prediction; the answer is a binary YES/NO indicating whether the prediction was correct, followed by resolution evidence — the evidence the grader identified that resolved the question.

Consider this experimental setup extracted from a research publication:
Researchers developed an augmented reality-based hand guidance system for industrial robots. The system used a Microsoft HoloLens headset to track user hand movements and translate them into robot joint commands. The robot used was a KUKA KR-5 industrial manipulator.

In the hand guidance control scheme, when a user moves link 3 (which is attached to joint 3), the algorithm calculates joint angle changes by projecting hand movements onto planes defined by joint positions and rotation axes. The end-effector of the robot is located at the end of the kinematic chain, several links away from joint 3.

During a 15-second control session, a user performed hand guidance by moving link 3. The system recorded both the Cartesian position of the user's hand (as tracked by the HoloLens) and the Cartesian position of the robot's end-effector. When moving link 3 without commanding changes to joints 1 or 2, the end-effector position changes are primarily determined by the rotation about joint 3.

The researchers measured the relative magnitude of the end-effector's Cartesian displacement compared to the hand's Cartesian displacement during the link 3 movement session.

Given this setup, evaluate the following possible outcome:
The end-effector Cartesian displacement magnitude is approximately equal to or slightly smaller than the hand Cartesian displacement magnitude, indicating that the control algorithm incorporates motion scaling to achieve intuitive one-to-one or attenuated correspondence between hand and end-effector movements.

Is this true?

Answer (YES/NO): NO